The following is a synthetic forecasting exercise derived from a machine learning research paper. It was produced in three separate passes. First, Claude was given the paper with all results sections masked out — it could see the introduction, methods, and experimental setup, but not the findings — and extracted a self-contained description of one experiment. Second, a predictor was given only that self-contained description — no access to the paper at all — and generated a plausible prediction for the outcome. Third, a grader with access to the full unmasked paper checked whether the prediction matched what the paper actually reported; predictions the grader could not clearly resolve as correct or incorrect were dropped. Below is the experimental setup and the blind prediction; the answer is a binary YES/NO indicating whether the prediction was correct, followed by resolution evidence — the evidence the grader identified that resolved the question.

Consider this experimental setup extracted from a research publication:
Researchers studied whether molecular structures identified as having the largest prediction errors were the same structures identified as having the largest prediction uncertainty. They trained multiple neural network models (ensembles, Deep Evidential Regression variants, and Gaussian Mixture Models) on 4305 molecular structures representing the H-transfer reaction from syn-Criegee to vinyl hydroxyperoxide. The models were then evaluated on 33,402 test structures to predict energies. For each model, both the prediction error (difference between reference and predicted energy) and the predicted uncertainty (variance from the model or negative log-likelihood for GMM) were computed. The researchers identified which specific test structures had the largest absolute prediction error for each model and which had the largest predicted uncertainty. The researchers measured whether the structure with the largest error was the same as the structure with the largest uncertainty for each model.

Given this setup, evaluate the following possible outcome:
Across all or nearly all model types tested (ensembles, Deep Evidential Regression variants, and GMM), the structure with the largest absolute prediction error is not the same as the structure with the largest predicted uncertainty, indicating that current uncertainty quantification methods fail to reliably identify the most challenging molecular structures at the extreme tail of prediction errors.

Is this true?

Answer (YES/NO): YES